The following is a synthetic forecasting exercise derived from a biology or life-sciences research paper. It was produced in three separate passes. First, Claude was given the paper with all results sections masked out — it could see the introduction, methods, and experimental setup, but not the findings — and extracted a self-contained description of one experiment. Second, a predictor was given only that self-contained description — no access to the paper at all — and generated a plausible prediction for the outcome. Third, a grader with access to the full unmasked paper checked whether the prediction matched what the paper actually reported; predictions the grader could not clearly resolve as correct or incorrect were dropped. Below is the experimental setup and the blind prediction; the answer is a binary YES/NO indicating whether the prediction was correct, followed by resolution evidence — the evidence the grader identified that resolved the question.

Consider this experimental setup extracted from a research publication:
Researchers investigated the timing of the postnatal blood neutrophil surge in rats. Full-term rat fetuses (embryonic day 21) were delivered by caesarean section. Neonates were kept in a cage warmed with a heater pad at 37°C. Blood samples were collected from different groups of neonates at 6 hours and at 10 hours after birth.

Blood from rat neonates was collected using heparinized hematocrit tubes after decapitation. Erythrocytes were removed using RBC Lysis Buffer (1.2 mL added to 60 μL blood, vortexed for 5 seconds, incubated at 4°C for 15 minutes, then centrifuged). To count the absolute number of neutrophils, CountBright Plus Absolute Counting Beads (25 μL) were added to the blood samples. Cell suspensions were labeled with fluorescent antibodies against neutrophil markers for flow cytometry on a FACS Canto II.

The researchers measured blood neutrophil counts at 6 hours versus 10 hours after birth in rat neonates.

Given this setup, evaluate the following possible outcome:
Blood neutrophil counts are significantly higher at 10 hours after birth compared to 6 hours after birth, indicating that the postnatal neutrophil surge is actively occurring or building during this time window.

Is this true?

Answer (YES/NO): YES